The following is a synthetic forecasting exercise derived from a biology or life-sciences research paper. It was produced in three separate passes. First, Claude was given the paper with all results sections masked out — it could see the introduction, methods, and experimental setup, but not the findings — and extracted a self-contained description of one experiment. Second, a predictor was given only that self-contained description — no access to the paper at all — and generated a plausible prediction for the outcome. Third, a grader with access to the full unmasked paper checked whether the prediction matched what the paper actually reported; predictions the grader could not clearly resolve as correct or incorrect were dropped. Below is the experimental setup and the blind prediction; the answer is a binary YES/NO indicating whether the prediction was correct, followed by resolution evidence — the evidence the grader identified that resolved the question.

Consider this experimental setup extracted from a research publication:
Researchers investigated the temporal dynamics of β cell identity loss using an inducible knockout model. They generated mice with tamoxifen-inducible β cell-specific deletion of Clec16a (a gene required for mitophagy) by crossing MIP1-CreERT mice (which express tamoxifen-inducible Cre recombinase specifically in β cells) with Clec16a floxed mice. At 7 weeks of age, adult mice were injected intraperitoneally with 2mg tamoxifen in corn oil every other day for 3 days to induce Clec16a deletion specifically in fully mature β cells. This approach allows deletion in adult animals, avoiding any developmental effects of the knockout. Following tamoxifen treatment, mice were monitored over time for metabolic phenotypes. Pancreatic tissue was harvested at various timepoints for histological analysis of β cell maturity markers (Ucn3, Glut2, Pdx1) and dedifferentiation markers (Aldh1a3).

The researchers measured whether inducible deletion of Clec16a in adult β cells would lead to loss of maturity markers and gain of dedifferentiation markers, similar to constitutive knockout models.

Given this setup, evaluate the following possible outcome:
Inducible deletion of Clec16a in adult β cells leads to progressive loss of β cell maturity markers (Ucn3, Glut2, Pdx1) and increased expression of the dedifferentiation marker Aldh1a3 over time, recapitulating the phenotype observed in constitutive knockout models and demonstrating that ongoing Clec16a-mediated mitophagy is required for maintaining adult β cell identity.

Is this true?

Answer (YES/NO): YES